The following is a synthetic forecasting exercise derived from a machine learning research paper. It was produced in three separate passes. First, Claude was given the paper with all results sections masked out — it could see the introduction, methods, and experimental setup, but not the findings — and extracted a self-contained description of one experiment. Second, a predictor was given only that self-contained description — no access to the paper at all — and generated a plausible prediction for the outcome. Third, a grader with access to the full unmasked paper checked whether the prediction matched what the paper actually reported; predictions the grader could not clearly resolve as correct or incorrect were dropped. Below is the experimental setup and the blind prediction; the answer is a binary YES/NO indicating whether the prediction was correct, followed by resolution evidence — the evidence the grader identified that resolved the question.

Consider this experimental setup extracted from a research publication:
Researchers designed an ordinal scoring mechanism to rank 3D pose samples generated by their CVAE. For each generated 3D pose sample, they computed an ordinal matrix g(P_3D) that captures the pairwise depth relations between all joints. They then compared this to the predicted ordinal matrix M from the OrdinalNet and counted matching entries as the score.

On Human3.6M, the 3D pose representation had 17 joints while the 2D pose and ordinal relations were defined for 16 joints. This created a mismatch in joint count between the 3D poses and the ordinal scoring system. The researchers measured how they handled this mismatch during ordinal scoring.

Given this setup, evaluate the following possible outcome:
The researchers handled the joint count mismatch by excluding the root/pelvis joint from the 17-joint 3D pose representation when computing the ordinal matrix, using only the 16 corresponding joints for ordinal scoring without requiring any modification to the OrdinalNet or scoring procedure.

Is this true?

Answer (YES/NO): NO